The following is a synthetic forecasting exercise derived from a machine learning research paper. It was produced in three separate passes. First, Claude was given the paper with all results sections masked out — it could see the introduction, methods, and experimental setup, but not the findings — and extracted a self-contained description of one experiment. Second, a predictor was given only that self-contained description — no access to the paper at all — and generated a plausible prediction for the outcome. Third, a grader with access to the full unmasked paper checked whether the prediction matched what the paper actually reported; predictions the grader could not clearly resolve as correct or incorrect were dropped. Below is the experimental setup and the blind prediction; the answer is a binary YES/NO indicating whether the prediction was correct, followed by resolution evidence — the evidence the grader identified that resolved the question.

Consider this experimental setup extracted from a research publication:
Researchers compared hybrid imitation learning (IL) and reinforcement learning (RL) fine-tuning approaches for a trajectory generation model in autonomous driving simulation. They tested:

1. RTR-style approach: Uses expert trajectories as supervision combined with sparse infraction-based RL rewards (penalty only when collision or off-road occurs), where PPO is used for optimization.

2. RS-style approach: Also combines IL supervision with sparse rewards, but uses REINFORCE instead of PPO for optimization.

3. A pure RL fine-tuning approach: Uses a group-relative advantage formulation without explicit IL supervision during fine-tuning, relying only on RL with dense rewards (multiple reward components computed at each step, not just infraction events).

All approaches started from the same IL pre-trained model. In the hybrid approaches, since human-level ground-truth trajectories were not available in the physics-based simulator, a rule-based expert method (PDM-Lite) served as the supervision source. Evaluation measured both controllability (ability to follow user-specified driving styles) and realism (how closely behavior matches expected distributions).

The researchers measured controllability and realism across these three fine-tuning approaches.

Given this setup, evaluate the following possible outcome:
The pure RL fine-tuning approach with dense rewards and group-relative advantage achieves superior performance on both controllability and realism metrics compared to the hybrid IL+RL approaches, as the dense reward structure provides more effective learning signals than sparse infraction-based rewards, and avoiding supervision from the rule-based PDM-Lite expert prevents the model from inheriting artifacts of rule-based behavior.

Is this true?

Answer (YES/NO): YES